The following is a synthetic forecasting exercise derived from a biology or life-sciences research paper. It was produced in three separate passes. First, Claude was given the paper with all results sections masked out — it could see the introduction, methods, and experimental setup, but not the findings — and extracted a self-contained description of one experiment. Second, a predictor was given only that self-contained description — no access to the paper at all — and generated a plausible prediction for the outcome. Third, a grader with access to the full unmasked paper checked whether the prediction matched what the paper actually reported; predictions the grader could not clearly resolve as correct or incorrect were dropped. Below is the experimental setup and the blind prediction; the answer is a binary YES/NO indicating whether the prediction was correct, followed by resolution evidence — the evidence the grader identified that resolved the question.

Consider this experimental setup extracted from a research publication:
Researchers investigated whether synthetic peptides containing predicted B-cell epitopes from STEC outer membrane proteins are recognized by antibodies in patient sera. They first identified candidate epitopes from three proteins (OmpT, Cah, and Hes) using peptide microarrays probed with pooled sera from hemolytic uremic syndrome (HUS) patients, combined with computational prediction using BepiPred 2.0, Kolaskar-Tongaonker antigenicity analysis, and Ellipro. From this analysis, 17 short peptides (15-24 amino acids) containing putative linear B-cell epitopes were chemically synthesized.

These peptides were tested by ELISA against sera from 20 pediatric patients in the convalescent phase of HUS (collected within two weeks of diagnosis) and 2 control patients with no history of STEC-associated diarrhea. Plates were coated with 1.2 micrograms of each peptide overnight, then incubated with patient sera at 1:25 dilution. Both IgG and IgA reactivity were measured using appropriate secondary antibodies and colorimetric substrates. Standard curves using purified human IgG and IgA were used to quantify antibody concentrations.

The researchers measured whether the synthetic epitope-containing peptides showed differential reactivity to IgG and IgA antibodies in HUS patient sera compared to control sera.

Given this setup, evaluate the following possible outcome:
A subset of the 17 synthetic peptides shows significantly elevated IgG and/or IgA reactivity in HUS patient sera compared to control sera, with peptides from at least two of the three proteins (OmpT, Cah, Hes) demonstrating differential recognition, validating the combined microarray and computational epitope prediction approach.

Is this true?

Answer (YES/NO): YES